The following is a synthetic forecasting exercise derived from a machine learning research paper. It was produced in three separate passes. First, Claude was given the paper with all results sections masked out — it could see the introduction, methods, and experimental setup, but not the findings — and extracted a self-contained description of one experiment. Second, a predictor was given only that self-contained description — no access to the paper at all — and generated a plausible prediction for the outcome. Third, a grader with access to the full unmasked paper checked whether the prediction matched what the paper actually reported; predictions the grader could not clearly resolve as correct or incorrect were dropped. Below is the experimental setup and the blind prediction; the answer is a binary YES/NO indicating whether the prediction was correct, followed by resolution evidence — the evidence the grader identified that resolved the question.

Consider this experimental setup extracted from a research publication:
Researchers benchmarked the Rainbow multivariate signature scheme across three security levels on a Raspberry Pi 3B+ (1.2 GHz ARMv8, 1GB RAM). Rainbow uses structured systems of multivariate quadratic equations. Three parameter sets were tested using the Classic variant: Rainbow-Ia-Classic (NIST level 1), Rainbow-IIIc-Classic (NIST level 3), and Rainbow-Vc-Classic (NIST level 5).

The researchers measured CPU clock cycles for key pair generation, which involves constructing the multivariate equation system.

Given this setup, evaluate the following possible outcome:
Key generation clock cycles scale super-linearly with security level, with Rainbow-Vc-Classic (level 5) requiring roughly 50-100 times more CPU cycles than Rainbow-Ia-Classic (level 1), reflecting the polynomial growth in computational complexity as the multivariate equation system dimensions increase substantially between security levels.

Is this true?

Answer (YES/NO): NO